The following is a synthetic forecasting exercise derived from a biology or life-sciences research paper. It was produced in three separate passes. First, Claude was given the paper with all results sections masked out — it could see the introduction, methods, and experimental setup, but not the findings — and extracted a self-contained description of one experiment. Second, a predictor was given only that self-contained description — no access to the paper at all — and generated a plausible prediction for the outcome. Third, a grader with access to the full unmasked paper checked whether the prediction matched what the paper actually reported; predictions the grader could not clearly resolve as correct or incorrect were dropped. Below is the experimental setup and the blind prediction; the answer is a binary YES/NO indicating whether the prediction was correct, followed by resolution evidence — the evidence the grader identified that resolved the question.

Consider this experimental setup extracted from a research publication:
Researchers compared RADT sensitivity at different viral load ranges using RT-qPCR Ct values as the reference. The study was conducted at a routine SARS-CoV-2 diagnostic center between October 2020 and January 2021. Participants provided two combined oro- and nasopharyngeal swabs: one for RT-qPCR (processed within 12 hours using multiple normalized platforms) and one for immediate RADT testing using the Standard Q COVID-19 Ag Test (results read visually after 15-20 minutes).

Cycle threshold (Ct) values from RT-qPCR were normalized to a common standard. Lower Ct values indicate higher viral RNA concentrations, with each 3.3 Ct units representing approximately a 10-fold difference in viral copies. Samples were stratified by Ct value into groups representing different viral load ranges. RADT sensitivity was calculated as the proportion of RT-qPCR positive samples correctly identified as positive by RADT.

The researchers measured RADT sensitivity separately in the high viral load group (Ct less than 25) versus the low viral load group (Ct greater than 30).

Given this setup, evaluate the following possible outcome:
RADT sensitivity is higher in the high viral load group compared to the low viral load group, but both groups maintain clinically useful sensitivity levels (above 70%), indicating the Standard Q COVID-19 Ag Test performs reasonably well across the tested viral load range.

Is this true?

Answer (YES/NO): NO